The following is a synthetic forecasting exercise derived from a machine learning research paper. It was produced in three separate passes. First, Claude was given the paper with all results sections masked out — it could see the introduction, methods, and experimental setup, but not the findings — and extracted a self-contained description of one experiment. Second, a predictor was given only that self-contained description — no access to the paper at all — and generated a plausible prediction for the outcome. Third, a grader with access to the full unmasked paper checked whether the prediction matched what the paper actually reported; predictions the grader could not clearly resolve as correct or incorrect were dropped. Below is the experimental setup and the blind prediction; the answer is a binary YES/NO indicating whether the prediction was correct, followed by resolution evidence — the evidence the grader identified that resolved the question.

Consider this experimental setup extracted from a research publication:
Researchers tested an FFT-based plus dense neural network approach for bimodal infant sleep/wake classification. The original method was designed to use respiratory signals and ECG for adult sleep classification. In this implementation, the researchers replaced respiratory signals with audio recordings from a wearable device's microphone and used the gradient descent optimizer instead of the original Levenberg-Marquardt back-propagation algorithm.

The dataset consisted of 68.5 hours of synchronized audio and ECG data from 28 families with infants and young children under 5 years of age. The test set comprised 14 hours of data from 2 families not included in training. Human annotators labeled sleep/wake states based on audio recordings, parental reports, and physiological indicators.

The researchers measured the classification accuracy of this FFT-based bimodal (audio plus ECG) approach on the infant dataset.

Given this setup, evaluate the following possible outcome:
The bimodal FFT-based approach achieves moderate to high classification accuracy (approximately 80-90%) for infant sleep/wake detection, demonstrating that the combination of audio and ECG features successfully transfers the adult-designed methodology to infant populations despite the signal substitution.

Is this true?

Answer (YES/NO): NO